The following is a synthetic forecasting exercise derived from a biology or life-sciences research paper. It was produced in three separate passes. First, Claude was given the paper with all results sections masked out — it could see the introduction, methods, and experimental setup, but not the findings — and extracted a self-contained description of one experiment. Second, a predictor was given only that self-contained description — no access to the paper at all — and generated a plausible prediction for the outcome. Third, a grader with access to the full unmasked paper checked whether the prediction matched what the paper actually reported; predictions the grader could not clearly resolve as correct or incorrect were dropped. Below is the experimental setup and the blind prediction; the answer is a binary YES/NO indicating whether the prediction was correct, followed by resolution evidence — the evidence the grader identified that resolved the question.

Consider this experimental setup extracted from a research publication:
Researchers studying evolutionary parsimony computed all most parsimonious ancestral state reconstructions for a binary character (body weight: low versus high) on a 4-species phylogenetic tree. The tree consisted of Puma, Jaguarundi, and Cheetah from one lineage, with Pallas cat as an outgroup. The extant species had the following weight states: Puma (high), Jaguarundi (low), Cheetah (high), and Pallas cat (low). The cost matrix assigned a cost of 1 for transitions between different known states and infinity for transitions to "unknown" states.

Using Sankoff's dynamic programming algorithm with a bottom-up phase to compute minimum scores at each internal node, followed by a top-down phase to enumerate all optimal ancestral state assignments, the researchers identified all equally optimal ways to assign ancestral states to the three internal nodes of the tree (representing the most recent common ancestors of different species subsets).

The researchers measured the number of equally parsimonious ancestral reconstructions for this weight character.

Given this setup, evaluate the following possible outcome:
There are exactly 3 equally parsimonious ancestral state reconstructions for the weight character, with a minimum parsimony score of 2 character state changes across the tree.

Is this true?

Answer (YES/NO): YES